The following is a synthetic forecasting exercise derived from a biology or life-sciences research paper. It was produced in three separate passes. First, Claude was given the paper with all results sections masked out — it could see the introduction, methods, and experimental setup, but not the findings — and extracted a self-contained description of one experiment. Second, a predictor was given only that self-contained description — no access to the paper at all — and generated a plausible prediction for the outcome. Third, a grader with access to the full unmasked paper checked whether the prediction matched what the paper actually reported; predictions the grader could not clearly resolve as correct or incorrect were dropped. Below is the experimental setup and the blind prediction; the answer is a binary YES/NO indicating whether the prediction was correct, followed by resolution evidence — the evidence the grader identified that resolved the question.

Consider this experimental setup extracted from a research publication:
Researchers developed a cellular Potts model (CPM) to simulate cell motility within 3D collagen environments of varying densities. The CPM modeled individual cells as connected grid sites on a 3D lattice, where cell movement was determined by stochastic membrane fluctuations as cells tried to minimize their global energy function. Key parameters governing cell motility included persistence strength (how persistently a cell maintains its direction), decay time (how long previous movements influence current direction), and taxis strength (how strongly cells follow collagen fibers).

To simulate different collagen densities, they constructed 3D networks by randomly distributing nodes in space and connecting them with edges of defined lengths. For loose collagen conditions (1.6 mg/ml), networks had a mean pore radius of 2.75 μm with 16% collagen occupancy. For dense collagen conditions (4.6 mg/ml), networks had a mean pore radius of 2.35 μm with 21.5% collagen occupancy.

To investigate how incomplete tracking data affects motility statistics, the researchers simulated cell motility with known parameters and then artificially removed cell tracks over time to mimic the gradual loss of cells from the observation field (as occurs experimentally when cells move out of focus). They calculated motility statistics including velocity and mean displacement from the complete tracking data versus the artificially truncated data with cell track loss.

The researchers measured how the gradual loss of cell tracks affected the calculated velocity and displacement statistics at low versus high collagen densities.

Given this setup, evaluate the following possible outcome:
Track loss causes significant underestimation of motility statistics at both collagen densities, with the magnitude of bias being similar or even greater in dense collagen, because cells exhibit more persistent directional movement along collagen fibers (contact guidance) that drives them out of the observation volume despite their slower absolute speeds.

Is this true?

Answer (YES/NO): NO